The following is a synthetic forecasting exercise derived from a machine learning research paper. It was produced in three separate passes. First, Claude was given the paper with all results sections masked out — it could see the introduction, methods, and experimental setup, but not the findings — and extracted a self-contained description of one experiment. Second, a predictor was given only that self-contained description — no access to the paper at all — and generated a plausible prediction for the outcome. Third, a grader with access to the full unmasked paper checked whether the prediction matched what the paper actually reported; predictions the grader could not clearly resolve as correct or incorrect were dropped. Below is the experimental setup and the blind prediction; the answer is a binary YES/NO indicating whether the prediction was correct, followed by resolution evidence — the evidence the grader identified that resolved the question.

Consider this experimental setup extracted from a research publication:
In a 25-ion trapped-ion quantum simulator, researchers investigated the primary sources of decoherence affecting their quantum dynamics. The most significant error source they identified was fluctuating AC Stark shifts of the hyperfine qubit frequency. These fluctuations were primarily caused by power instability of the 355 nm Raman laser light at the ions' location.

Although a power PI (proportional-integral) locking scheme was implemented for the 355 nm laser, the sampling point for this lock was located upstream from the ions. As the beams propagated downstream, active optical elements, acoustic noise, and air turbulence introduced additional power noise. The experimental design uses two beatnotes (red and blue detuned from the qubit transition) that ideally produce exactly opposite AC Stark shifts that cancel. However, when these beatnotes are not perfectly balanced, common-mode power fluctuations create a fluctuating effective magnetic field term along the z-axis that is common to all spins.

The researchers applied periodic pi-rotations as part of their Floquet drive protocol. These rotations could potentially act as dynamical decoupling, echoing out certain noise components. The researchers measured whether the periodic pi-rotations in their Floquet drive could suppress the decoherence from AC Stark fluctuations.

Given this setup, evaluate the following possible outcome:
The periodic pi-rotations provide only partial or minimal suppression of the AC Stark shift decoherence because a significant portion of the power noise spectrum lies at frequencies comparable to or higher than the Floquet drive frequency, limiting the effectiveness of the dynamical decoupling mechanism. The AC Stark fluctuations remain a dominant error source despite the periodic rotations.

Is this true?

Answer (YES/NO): YES